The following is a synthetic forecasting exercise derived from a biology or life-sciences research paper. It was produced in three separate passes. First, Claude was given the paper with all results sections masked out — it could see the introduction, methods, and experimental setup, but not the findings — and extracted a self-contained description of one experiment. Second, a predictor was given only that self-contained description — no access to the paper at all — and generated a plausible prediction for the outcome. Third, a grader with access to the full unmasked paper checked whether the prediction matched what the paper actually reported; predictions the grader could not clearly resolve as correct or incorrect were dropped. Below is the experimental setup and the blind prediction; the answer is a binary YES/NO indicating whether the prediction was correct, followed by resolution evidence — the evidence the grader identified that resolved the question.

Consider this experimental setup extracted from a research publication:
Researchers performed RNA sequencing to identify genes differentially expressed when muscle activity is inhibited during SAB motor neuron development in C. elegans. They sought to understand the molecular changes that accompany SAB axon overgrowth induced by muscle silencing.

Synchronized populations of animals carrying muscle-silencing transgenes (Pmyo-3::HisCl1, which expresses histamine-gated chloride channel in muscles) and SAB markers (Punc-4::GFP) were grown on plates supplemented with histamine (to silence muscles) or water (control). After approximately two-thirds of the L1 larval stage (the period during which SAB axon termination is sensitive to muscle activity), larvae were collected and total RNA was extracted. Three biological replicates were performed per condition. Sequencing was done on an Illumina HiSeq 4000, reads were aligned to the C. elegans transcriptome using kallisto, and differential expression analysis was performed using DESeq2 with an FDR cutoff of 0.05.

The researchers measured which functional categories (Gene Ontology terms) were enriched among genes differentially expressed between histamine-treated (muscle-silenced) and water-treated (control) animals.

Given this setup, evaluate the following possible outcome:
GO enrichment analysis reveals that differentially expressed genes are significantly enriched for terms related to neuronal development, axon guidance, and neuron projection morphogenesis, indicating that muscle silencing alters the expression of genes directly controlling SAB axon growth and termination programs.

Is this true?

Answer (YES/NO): NO